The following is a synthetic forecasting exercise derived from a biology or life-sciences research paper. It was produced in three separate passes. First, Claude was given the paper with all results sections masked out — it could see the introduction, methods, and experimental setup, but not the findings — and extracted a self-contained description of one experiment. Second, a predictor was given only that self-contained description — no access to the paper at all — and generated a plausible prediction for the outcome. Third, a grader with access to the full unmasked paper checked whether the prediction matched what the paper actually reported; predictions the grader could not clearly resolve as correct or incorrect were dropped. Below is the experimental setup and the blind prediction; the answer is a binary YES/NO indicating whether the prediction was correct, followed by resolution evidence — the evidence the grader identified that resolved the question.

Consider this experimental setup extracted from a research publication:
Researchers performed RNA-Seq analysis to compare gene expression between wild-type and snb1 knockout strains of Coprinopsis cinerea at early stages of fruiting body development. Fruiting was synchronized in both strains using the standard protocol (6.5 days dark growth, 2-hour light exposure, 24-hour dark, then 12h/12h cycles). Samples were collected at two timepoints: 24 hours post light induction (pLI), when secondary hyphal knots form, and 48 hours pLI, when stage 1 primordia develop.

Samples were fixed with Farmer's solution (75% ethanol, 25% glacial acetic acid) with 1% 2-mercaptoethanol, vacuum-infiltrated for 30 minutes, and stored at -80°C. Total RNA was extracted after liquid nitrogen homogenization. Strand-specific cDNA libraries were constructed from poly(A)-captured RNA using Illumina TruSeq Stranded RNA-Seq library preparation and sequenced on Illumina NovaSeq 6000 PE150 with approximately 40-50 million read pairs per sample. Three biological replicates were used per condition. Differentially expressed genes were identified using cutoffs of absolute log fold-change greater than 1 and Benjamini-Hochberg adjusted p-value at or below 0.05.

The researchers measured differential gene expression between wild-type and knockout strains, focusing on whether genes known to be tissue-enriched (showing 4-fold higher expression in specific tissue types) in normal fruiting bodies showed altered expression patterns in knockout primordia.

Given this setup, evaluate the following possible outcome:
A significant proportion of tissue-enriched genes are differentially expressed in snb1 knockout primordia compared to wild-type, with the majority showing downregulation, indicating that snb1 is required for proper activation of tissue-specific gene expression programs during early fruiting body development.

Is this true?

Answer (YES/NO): YES